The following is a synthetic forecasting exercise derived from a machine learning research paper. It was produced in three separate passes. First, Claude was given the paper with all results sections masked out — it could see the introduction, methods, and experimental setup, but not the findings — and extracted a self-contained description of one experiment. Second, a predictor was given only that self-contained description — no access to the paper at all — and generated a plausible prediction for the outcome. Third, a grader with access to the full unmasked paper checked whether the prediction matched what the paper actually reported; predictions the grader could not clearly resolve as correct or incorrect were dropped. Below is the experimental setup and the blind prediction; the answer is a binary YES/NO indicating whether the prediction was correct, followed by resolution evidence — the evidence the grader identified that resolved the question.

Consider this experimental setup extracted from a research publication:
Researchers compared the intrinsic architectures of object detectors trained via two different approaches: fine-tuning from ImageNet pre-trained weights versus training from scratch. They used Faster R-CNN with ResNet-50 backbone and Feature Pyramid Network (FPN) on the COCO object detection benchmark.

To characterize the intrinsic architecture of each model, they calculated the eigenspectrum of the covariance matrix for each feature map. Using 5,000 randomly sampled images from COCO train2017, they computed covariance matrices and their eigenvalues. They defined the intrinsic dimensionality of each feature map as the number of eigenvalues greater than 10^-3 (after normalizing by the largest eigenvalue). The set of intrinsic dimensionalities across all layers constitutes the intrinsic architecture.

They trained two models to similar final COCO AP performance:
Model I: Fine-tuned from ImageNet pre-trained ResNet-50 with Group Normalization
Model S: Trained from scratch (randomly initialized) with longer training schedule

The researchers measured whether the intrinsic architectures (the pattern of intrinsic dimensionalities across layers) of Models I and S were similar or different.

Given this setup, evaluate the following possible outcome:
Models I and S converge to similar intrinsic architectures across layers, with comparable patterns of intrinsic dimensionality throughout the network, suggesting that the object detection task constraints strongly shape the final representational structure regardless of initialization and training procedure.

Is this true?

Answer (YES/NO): NO